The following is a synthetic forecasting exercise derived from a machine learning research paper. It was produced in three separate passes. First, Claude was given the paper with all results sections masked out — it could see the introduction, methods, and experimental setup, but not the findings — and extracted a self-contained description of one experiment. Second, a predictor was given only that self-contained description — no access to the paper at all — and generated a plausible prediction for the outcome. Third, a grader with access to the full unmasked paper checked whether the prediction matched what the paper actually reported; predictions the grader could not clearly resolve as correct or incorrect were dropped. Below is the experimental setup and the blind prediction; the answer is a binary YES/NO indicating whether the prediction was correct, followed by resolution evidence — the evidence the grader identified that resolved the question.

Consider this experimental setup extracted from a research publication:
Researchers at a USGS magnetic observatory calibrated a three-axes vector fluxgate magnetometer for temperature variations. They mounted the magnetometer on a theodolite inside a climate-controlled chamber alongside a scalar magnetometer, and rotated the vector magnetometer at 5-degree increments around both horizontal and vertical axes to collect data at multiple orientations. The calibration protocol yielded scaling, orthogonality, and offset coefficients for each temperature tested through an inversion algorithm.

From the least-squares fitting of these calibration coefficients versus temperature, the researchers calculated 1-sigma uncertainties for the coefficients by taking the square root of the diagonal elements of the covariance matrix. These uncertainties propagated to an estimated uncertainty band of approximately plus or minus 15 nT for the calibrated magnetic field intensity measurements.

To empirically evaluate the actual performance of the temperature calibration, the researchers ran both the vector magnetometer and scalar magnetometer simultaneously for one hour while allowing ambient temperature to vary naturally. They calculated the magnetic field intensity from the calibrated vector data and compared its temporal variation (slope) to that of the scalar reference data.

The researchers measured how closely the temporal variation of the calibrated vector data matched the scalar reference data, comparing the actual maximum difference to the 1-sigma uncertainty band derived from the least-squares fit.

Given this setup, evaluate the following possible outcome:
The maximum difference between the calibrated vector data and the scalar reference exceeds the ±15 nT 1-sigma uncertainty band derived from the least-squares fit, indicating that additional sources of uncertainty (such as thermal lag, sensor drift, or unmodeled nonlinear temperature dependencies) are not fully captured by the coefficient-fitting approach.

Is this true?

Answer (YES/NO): NO